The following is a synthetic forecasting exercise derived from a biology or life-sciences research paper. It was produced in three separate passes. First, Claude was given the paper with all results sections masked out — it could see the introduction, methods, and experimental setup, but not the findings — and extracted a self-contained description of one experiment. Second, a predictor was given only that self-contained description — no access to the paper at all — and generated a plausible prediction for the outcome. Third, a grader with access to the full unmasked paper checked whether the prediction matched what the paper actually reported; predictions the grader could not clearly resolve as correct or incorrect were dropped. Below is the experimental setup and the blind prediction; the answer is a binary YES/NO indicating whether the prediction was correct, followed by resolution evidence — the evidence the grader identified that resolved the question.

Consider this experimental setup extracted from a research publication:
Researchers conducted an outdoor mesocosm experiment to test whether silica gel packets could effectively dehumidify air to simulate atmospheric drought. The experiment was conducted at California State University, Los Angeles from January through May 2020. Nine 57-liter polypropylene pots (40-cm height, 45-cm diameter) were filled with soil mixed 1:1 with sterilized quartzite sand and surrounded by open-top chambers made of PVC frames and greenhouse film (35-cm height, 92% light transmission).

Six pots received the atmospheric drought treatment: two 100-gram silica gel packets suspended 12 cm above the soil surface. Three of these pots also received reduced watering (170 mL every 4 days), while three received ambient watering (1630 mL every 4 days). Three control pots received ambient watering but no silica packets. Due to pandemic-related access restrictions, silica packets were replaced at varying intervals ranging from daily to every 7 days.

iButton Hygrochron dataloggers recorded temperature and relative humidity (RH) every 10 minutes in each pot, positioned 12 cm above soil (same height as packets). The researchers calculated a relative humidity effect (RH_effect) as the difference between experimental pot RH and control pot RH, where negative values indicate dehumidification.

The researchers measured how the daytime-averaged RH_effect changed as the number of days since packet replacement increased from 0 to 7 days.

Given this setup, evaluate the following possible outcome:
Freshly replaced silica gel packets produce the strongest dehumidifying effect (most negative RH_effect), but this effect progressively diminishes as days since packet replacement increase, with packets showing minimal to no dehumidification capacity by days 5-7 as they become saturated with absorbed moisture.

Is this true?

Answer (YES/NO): YES